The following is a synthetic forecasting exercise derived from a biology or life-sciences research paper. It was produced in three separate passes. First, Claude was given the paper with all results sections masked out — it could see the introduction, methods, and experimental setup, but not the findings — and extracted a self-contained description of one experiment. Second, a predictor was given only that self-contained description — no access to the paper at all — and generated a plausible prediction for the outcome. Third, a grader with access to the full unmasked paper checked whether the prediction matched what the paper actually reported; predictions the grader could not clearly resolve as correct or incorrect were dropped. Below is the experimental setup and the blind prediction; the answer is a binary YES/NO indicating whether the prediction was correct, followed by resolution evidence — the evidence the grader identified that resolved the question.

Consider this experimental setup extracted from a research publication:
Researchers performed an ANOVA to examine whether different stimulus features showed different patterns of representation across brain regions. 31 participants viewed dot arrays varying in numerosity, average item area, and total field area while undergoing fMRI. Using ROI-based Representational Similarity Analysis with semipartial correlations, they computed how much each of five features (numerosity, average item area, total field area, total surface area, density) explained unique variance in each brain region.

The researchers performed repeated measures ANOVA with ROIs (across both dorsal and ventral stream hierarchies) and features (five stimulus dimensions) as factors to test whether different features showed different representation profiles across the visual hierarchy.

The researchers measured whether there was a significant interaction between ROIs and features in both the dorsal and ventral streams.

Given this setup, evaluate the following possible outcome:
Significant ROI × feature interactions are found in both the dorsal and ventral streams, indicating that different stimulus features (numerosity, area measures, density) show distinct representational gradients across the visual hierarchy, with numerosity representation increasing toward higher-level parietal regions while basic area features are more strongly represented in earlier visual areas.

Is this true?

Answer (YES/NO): YES